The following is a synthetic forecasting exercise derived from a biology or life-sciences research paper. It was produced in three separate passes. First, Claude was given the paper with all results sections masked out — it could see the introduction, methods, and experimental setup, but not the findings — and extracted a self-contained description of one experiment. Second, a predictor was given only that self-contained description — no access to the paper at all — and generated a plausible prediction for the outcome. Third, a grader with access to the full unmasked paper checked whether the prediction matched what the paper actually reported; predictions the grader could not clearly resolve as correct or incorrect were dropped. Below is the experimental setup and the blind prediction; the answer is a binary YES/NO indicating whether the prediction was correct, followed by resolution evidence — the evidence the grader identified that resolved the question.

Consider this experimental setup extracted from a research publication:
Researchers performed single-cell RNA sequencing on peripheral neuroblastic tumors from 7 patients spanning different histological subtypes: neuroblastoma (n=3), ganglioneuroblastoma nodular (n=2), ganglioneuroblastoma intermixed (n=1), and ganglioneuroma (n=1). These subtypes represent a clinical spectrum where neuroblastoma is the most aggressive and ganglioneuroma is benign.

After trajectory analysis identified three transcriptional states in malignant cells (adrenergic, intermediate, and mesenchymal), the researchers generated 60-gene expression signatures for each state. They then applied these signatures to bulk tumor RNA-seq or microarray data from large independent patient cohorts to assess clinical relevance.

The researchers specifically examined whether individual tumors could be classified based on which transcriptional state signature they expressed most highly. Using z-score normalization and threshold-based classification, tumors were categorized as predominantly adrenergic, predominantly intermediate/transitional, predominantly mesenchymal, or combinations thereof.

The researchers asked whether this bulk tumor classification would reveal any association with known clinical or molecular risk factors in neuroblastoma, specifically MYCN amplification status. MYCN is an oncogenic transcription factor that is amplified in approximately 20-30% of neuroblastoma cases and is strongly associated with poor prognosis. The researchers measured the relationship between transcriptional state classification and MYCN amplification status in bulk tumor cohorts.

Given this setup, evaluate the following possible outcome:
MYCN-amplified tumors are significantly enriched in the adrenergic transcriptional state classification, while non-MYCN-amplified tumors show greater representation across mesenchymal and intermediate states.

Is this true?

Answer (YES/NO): NO